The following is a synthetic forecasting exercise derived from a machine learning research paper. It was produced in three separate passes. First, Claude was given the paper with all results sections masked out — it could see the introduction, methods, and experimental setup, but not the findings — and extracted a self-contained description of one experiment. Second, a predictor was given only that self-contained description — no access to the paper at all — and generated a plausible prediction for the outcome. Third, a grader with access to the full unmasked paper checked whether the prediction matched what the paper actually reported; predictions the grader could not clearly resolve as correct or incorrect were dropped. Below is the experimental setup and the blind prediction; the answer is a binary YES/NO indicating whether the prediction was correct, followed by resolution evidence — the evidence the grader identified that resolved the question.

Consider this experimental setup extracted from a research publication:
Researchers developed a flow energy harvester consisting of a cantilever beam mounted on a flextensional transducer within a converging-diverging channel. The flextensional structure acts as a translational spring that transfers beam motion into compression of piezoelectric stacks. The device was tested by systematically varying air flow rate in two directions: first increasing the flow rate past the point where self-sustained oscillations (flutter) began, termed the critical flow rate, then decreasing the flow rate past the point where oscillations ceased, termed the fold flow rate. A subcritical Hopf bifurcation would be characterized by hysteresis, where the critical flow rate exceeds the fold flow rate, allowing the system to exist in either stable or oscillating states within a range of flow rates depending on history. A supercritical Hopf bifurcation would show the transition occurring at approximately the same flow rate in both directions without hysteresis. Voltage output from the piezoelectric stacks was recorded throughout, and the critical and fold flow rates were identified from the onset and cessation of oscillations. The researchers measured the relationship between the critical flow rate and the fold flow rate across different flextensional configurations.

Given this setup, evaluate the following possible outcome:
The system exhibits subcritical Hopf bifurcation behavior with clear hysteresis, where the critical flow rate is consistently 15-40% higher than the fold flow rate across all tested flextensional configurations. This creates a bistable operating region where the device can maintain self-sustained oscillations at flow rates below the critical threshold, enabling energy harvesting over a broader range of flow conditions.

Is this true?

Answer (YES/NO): NO